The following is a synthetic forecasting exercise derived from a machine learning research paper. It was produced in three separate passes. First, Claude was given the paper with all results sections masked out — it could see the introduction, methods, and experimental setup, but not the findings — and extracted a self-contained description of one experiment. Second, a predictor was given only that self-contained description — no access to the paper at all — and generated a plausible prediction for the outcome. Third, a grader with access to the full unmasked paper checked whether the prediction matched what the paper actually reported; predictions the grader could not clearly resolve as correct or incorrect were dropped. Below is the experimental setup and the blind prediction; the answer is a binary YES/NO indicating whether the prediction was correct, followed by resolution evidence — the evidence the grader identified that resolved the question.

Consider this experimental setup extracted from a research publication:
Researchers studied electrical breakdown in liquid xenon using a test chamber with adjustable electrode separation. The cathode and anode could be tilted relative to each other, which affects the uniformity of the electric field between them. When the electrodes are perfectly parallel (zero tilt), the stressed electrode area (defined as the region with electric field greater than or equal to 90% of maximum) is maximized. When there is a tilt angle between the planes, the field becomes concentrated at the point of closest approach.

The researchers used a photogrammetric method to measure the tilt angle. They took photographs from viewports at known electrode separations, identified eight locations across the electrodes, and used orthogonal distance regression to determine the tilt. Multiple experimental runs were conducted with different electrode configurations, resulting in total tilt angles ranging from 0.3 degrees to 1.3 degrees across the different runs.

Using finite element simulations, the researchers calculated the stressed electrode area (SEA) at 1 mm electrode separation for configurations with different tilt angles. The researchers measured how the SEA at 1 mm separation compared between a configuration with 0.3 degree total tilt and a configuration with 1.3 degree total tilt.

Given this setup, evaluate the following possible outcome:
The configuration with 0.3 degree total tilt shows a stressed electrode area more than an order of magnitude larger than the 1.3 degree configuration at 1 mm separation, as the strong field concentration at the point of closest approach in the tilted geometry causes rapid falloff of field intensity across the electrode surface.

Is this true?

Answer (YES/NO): NO